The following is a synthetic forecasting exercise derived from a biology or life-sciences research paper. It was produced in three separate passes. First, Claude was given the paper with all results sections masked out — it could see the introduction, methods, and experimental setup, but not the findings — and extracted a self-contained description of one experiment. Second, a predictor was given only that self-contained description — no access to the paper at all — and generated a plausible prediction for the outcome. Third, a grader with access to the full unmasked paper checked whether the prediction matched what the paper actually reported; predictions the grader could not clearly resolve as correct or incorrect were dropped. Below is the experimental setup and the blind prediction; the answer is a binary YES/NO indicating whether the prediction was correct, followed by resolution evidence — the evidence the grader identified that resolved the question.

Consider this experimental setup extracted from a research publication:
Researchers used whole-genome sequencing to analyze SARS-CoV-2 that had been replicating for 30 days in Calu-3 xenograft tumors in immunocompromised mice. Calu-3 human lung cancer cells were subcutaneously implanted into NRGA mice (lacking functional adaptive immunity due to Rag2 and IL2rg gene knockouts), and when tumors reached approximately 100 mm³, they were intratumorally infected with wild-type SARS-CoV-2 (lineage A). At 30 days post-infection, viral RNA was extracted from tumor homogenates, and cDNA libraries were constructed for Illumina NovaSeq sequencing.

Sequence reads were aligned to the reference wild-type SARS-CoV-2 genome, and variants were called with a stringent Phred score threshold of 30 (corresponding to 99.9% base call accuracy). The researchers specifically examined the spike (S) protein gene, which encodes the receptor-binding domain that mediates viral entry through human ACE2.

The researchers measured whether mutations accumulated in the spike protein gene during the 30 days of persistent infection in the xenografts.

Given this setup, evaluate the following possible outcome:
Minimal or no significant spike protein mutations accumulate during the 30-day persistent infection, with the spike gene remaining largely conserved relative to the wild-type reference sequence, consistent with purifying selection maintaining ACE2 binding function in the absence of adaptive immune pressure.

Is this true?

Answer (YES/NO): NO